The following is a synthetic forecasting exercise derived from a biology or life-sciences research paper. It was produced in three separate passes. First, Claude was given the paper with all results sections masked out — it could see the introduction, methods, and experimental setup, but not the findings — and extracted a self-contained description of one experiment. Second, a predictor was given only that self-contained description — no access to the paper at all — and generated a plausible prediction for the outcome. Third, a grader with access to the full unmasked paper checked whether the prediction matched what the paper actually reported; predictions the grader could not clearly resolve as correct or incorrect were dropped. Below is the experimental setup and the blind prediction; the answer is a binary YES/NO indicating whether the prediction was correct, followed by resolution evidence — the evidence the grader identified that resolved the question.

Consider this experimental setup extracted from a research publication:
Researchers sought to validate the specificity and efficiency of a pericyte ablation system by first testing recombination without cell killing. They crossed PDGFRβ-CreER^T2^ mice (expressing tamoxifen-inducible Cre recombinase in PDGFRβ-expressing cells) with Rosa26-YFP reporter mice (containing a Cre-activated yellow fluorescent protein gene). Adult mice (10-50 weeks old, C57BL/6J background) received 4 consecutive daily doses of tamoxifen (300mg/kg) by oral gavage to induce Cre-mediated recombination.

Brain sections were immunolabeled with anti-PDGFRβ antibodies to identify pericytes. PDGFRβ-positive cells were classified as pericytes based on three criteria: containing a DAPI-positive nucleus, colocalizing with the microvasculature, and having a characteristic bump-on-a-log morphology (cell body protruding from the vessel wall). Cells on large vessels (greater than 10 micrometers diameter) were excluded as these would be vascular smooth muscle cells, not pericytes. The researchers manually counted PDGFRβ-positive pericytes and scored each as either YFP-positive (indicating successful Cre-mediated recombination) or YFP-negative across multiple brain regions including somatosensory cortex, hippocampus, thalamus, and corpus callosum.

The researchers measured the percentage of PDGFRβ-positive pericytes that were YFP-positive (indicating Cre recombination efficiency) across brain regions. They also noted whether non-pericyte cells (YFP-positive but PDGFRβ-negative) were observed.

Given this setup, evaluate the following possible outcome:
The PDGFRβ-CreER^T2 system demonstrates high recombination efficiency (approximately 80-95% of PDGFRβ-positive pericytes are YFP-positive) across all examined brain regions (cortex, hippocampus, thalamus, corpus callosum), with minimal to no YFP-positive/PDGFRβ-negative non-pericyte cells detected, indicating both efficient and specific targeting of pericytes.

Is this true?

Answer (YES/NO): NO